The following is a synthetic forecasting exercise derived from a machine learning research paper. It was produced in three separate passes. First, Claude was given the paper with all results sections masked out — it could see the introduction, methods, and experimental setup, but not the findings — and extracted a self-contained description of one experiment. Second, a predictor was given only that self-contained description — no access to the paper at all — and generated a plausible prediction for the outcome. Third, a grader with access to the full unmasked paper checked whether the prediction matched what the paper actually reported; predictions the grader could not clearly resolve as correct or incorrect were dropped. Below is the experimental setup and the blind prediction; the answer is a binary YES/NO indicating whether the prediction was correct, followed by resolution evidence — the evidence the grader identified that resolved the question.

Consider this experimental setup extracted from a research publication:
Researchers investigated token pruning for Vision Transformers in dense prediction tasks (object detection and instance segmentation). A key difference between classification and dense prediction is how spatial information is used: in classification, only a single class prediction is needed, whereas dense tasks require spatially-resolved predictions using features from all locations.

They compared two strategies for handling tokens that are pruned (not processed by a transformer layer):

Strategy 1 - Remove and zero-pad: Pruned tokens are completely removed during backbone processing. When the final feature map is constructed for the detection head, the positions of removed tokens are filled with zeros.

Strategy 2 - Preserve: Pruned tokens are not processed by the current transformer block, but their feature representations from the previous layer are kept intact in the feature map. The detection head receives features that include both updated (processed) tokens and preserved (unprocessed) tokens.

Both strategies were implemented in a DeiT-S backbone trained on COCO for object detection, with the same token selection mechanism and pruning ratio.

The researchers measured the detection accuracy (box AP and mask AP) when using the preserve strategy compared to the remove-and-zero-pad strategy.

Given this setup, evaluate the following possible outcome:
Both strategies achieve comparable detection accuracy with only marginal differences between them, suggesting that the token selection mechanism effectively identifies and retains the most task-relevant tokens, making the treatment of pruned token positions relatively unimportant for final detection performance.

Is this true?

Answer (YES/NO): NO